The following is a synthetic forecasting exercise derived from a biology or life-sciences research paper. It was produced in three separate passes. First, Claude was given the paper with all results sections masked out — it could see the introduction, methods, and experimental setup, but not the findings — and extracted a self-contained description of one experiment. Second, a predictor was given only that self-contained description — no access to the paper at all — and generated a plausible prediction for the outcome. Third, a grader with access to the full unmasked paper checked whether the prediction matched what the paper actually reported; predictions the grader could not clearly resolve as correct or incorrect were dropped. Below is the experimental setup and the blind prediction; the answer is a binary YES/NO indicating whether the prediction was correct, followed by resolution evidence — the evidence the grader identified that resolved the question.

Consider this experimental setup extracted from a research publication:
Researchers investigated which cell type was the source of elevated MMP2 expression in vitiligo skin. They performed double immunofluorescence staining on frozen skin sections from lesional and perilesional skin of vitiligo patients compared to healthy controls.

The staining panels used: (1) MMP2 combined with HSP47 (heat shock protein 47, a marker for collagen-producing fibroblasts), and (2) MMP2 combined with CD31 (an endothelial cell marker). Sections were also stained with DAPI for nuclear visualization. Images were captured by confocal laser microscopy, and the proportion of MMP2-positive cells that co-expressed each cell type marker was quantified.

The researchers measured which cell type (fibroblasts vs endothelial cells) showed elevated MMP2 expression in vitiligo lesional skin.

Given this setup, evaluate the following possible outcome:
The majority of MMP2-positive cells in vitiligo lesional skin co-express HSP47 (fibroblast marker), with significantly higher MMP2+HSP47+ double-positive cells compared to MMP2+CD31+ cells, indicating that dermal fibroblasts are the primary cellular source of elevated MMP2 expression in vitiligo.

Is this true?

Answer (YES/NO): YES